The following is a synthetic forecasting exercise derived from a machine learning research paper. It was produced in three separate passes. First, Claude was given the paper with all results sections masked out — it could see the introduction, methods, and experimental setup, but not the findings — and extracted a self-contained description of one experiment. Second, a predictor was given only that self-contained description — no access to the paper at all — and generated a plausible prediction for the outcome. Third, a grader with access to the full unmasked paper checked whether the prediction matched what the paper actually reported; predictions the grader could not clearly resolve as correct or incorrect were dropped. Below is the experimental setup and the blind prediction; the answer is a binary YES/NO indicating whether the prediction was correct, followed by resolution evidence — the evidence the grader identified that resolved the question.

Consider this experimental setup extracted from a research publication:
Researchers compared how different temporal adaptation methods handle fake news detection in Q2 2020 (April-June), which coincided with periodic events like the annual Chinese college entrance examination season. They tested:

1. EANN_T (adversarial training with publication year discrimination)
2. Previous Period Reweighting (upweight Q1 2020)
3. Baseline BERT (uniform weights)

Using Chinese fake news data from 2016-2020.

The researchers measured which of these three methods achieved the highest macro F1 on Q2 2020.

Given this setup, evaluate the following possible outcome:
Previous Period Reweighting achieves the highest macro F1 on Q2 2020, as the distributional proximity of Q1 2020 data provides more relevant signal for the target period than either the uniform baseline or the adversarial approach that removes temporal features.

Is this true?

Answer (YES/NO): YES